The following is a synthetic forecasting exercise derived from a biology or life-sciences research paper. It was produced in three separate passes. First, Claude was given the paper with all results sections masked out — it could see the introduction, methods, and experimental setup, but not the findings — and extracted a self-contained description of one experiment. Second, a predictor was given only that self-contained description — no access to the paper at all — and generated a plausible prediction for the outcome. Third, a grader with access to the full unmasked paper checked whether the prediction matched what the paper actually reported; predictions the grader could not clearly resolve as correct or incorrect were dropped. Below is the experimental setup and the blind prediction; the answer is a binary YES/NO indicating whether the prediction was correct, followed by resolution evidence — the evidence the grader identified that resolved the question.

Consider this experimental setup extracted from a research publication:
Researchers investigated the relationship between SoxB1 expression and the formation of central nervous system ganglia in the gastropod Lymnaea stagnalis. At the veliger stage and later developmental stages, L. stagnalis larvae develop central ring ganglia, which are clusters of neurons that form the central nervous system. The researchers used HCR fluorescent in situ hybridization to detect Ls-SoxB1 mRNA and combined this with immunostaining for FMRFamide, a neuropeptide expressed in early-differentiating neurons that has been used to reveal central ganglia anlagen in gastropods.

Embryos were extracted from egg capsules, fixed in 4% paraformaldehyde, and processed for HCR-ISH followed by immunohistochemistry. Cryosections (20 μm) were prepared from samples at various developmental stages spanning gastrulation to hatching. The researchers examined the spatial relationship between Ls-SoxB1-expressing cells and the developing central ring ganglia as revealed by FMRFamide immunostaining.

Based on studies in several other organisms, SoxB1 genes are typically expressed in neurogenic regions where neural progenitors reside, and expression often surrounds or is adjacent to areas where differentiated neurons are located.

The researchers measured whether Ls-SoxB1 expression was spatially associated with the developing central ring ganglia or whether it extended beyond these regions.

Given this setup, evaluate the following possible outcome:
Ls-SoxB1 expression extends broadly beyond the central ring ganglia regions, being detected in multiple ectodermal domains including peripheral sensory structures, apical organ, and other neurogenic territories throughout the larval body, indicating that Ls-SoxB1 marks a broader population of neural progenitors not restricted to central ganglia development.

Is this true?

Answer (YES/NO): YES